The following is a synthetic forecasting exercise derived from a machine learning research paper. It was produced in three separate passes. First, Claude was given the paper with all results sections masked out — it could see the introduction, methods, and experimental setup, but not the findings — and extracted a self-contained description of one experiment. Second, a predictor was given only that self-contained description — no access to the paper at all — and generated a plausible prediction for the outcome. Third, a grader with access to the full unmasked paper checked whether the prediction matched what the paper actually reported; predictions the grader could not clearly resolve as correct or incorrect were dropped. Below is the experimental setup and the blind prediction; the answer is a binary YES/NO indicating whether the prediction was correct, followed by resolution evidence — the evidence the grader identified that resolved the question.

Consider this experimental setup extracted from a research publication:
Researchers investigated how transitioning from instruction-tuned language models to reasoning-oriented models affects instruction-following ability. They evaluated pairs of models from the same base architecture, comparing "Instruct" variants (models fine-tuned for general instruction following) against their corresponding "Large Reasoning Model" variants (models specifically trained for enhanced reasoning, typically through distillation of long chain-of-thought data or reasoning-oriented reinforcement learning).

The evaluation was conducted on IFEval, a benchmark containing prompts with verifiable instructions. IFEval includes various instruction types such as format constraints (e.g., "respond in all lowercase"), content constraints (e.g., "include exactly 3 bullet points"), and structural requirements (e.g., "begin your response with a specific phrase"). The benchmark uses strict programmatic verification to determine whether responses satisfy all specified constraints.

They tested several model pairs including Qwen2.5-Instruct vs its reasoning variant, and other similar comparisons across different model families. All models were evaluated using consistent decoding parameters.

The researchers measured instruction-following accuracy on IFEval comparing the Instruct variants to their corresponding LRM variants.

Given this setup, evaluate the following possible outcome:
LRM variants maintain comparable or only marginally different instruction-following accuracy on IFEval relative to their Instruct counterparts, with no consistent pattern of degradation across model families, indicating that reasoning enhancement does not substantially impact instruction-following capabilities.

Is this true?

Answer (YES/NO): NO